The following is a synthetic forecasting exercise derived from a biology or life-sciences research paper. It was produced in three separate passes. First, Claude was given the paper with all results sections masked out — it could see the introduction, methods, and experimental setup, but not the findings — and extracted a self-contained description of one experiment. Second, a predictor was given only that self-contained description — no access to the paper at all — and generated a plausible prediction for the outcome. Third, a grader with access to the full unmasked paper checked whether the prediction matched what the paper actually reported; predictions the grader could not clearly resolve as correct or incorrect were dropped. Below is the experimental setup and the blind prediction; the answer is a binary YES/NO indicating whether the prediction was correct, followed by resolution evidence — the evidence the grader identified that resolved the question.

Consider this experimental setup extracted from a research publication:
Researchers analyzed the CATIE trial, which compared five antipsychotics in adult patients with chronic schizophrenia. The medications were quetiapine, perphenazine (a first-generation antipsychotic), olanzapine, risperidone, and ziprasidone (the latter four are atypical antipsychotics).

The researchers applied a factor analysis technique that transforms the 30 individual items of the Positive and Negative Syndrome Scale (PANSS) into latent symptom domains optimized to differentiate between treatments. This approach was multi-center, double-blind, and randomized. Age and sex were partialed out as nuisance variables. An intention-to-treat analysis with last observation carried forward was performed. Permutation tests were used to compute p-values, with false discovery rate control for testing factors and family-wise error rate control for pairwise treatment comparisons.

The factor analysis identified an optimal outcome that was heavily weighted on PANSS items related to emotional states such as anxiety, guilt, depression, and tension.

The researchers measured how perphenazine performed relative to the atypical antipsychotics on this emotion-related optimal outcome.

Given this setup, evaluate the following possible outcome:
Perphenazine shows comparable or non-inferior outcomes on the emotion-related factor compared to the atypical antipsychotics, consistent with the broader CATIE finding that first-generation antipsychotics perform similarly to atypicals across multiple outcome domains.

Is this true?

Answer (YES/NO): NO